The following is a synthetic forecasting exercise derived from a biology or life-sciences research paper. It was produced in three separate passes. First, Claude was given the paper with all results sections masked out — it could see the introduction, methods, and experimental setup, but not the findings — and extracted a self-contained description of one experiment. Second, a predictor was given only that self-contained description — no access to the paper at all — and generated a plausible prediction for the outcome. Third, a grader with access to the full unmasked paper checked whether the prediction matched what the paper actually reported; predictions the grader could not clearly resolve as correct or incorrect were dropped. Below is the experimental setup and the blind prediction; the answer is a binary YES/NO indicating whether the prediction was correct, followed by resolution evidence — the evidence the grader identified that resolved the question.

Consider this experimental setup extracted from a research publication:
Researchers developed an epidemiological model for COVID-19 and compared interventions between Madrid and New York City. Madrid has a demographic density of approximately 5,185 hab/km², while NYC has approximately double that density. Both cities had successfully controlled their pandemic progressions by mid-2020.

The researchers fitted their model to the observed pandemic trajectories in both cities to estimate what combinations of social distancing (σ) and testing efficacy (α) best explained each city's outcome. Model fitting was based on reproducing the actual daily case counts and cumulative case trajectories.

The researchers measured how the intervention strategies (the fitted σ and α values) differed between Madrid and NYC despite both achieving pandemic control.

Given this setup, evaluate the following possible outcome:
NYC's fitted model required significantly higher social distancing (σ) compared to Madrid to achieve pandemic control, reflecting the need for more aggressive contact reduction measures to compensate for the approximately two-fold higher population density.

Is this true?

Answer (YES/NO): NO